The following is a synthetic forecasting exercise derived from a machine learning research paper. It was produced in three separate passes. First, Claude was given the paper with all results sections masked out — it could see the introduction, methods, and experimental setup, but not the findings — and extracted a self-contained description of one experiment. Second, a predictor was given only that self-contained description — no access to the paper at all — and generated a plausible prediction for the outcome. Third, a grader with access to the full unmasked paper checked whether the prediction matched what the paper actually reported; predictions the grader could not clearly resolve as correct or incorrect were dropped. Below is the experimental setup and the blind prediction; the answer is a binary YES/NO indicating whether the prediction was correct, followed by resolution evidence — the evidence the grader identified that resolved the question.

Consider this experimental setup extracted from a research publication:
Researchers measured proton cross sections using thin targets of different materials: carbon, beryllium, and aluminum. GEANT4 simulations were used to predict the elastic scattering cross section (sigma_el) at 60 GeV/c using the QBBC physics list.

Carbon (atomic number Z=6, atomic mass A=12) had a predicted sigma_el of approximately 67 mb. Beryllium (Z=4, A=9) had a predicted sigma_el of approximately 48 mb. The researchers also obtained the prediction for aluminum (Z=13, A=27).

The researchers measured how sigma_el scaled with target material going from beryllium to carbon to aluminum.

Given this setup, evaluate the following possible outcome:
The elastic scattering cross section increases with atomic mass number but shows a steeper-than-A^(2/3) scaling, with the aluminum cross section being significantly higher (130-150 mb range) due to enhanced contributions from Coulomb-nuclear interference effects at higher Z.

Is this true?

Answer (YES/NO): NO